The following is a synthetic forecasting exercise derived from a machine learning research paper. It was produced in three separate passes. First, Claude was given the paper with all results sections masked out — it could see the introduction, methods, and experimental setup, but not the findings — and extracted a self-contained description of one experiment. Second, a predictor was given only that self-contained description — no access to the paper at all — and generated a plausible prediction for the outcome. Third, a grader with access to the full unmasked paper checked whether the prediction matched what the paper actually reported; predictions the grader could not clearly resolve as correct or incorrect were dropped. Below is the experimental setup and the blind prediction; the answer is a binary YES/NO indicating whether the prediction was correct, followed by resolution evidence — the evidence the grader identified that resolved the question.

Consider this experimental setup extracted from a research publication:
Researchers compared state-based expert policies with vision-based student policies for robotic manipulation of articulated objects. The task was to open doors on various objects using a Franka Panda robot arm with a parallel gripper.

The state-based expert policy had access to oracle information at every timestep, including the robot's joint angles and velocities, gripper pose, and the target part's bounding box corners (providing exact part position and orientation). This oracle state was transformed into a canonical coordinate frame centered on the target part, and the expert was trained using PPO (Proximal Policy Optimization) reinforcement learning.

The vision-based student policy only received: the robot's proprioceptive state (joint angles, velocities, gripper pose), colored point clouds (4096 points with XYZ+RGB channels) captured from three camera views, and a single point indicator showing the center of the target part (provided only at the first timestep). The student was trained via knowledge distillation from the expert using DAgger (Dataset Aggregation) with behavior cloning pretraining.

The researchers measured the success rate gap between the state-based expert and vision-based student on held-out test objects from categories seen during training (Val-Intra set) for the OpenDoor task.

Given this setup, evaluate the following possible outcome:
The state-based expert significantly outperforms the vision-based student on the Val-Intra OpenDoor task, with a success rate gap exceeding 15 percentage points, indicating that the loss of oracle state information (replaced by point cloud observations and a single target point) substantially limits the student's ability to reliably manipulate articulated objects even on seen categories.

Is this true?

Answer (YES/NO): NO